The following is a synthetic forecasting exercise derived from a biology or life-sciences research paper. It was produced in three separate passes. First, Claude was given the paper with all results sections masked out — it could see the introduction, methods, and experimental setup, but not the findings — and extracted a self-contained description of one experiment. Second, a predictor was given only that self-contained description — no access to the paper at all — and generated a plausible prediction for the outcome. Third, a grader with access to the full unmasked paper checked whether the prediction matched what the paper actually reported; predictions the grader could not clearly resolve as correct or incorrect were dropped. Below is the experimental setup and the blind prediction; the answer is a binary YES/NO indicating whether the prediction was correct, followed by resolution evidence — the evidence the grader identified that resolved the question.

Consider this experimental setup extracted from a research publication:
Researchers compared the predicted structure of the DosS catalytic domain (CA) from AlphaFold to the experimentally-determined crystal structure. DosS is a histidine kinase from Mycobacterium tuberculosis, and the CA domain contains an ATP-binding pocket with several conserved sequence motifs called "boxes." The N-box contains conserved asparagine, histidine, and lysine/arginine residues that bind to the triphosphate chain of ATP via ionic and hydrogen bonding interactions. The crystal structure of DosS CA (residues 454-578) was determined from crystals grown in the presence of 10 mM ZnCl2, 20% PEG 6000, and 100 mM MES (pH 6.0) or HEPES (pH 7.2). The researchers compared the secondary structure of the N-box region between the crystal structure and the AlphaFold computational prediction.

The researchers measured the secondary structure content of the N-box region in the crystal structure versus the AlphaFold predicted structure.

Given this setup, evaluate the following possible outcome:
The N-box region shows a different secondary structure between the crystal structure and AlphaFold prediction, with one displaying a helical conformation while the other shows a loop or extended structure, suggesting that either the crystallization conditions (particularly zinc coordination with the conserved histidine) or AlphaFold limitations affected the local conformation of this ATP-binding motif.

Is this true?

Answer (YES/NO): YES